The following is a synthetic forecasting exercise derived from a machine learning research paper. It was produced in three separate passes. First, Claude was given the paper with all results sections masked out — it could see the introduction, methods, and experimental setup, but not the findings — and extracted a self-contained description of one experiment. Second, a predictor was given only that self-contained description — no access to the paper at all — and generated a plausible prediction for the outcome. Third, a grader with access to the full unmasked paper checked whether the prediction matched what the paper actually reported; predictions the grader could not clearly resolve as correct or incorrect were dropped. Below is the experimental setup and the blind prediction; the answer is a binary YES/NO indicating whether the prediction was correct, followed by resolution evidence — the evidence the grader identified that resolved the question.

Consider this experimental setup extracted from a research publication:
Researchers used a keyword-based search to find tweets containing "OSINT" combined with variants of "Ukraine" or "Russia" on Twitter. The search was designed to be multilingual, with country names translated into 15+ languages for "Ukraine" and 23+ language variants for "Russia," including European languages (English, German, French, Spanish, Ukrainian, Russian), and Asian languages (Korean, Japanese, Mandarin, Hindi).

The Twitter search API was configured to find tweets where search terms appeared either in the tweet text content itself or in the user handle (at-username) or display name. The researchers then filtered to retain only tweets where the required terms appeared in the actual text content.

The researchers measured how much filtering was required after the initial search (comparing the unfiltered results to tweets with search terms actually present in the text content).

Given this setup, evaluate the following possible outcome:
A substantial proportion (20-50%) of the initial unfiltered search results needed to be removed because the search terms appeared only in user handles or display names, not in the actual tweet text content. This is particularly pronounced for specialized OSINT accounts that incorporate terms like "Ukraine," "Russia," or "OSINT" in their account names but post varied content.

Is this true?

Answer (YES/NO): YES